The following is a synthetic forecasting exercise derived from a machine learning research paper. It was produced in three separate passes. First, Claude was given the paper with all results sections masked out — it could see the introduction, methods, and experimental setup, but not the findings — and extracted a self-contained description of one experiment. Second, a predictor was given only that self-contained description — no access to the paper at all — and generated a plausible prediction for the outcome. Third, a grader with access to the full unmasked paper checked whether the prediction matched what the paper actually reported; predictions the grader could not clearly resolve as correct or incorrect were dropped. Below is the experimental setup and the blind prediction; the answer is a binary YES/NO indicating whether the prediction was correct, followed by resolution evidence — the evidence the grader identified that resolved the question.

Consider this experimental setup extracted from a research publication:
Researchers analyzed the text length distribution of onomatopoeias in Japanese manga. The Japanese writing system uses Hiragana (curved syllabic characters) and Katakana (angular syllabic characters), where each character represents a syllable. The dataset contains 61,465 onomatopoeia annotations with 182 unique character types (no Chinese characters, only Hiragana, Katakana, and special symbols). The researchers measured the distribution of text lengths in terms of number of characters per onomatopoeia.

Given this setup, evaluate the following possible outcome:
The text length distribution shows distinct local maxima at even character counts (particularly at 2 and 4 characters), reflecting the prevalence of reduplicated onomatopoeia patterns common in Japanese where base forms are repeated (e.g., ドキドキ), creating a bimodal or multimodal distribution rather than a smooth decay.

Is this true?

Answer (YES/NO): NO